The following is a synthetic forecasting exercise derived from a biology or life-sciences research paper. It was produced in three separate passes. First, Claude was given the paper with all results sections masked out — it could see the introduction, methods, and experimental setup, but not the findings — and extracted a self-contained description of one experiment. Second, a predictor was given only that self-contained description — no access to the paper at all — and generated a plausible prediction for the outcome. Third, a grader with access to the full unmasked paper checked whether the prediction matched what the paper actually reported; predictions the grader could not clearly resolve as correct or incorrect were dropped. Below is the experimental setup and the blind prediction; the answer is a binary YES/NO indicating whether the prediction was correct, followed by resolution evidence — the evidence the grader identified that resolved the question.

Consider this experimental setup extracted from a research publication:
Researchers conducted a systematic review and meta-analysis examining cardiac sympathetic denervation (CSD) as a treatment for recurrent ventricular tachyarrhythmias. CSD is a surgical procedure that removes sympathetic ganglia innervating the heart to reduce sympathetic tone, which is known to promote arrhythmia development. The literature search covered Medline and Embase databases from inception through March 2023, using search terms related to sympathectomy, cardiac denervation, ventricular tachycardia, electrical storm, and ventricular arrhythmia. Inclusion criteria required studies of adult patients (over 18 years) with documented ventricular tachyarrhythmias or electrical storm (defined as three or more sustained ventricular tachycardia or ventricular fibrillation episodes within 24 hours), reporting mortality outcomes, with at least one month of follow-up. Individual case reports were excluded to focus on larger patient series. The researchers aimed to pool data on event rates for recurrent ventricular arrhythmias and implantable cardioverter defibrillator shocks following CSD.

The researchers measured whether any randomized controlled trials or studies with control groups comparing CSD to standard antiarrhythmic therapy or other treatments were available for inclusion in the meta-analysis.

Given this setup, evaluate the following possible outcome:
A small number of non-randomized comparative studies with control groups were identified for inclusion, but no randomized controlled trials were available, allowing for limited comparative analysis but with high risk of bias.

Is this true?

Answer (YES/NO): NO